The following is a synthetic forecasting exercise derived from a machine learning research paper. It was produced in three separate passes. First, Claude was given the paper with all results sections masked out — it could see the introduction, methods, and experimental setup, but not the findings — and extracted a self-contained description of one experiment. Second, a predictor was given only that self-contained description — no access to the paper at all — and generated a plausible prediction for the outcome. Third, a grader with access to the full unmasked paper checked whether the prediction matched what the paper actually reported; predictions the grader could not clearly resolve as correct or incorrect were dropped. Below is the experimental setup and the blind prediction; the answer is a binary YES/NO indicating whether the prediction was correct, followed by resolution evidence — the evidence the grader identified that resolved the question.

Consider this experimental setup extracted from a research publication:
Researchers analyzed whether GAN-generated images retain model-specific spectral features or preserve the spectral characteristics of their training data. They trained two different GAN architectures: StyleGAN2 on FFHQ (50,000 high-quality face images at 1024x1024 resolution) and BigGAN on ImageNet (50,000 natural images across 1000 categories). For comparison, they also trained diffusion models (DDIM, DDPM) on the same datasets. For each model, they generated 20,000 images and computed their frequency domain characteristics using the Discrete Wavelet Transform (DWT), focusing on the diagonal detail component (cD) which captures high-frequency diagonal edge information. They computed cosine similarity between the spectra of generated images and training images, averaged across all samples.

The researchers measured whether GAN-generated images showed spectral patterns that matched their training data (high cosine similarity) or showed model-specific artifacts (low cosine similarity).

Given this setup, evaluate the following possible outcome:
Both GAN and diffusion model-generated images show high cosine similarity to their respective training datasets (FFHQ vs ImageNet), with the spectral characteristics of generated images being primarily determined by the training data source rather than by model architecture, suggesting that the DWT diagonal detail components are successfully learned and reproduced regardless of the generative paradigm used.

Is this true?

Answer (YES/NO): NO